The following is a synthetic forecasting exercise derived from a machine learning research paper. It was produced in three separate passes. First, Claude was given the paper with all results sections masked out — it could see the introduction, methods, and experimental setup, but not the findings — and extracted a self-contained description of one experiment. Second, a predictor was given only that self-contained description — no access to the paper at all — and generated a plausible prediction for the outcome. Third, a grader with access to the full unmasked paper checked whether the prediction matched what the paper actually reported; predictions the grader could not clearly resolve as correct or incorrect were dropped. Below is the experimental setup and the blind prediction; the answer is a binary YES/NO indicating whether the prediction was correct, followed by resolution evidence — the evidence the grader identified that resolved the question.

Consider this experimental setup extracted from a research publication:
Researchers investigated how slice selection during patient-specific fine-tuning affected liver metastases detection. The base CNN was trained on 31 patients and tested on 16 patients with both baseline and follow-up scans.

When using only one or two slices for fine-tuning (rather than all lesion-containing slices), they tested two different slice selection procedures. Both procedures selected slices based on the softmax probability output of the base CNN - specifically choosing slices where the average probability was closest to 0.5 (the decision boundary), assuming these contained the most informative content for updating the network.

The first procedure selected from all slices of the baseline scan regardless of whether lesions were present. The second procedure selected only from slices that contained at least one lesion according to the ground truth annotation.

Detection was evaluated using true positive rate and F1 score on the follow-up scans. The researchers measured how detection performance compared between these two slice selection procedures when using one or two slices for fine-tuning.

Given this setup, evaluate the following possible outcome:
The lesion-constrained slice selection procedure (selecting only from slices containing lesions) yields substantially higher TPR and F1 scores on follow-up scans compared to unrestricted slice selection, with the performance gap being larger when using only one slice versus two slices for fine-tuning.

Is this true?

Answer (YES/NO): NO